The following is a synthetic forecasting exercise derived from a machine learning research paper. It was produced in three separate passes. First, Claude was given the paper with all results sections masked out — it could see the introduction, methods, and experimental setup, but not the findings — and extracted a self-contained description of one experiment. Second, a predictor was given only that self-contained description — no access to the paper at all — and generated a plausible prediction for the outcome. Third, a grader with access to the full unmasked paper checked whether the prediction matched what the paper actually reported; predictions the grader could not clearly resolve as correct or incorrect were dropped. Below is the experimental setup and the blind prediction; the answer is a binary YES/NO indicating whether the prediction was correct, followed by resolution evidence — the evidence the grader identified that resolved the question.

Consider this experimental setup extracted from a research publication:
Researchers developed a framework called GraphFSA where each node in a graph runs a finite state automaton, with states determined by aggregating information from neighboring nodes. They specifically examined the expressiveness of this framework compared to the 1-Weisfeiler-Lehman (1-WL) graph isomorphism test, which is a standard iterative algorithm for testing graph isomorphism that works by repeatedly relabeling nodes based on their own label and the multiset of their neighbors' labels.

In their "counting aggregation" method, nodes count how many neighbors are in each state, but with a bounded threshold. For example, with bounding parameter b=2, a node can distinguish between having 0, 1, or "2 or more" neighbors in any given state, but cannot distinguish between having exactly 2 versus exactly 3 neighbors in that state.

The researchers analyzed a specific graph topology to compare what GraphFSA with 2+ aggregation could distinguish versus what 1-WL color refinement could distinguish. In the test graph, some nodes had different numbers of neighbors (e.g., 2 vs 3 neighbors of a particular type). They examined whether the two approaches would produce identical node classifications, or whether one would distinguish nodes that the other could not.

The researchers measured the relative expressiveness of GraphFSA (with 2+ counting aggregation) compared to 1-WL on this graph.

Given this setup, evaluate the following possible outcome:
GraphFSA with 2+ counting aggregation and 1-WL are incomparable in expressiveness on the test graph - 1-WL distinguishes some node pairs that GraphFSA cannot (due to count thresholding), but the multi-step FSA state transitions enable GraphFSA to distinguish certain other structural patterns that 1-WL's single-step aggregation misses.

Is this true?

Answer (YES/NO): NO